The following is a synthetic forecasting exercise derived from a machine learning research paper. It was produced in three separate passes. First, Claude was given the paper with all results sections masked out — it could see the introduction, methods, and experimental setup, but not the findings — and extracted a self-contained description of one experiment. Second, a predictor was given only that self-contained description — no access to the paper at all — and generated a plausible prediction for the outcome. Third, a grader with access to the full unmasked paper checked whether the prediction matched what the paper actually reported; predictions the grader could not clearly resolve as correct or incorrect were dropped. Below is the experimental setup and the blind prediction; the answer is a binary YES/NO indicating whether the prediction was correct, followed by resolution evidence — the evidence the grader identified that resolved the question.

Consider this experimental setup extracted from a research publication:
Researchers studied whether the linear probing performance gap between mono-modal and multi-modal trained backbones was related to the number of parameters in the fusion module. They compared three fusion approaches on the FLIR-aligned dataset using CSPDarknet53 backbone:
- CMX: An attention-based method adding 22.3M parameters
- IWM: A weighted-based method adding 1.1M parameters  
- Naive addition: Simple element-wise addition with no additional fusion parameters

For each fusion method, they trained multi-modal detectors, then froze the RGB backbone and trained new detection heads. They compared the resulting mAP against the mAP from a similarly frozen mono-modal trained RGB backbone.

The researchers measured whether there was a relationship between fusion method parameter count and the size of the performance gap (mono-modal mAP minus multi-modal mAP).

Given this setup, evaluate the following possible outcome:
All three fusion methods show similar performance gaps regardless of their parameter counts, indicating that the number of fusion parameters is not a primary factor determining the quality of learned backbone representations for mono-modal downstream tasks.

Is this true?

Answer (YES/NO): NO